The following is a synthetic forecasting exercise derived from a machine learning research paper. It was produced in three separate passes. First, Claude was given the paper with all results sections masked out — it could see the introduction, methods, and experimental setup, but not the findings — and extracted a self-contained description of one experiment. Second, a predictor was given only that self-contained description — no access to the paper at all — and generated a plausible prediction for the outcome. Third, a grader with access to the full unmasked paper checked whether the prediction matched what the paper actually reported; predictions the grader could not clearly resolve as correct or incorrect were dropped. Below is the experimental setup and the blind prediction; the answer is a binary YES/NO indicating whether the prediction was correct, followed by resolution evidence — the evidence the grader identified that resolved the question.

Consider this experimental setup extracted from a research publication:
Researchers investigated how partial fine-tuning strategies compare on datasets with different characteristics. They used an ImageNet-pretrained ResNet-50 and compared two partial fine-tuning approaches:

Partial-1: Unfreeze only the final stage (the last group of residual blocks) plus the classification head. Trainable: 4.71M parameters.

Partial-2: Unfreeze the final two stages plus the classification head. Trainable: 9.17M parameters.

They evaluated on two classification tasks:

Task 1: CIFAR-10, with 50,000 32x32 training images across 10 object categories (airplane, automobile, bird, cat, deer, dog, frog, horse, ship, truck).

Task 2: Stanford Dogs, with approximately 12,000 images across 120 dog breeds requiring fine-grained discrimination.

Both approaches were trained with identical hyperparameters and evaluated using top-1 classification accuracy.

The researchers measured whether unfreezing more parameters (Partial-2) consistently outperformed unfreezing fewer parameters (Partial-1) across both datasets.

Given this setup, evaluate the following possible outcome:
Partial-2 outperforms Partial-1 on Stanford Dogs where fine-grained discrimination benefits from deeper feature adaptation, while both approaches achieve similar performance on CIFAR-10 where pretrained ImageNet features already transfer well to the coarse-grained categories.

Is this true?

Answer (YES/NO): NO